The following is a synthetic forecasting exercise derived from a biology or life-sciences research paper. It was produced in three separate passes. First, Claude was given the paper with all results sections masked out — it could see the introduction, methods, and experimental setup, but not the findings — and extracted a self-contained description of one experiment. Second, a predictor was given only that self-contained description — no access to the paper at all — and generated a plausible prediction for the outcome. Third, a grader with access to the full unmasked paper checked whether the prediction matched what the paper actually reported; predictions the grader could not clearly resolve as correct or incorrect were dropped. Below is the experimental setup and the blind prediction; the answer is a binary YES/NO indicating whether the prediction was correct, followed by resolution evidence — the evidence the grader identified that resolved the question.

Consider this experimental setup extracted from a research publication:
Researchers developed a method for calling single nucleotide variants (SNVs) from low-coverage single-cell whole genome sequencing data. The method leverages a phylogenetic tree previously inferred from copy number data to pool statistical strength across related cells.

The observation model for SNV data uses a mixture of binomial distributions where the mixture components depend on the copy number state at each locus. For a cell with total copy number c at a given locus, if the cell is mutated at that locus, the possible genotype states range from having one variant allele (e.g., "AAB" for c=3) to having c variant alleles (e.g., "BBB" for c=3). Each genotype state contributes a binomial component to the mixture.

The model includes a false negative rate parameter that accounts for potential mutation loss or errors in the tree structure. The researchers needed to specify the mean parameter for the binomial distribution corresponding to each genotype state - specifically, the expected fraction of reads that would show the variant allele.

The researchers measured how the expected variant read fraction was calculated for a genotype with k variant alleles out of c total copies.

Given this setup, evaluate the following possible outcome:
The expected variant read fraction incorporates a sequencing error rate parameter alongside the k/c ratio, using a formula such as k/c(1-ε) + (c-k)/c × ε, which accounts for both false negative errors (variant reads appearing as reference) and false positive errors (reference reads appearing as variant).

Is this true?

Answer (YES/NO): NO